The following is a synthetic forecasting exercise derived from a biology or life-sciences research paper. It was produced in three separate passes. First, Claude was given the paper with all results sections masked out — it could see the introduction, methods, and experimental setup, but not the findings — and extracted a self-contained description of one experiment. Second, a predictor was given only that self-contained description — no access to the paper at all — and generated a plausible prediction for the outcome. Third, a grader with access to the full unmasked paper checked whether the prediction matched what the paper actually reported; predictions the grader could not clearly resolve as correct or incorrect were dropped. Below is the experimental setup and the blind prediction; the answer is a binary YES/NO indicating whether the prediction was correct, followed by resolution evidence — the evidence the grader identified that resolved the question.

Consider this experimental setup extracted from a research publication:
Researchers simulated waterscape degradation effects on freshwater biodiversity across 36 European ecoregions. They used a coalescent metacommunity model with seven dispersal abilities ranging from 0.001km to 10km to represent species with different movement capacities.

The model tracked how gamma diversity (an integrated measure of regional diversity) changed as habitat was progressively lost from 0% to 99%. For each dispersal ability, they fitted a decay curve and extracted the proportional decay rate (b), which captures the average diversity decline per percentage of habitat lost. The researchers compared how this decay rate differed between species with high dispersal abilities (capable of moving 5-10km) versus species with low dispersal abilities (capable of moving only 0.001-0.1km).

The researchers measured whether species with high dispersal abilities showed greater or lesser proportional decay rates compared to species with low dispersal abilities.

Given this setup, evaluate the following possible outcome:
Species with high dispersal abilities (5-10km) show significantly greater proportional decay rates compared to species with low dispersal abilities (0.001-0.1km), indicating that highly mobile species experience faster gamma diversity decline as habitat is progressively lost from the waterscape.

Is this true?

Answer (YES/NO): YES